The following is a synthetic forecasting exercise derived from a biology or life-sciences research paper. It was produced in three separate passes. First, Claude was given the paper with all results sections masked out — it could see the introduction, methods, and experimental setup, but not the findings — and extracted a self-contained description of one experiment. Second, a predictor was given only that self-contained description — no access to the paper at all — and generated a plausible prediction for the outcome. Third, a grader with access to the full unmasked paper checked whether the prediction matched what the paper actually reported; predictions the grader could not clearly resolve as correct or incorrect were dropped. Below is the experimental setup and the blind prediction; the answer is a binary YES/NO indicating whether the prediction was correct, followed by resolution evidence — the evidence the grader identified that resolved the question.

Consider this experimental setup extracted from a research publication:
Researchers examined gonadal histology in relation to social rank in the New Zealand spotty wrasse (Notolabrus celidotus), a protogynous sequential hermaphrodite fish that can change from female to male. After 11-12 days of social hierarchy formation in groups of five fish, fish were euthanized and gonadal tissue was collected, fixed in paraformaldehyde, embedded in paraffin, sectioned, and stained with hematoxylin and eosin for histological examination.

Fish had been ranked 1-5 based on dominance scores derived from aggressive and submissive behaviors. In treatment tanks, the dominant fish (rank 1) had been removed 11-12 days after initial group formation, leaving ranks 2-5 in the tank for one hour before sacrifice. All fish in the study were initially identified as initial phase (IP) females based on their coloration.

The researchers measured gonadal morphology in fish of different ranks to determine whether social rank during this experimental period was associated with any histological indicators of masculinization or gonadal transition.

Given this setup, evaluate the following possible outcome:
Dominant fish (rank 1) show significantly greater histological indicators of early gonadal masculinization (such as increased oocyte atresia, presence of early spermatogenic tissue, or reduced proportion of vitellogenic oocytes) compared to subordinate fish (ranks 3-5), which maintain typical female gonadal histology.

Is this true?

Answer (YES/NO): YES